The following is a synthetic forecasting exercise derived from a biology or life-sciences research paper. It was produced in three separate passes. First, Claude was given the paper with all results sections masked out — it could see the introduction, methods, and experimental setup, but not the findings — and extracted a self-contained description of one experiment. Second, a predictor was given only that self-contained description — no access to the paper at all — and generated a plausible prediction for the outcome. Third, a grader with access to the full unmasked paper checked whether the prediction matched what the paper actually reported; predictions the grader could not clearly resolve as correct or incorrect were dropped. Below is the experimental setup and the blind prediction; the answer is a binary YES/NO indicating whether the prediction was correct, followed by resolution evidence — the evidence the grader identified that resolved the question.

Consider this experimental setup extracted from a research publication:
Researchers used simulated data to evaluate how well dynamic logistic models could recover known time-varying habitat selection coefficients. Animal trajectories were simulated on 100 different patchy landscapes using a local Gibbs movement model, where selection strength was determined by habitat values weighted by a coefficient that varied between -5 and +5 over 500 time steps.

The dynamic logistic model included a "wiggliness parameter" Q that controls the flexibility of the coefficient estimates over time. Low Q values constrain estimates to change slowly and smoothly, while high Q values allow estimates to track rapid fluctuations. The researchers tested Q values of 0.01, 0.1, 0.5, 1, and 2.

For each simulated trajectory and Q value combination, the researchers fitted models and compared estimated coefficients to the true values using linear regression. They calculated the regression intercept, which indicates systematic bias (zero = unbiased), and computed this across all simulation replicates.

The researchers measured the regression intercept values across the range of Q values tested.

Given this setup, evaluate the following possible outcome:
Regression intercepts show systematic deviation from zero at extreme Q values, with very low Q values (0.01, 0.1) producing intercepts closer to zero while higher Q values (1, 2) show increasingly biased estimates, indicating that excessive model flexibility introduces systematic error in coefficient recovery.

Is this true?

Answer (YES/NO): NO